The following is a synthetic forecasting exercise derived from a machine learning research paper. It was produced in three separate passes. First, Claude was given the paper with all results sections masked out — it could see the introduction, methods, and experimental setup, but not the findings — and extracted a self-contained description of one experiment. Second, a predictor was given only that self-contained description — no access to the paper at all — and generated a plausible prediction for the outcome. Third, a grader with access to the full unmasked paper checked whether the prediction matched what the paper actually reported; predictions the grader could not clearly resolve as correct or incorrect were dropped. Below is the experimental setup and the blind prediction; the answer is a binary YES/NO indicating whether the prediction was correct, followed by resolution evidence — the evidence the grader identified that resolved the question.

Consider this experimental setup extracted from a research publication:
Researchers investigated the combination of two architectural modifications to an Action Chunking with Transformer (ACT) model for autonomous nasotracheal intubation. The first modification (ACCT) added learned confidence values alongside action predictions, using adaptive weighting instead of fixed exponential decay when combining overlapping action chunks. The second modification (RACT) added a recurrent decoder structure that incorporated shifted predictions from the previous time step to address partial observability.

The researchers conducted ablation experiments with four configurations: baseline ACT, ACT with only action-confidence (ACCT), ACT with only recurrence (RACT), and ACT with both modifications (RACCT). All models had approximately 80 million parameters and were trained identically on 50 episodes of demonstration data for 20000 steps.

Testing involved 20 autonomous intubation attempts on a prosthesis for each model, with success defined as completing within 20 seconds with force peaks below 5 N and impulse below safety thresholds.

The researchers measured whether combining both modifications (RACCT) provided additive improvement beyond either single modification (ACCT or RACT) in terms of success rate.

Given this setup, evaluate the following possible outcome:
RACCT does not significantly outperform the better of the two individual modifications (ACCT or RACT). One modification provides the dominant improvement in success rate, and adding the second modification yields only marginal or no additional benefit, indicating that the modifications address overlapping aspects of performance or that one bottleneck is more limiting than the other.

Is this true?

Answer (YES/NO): NO